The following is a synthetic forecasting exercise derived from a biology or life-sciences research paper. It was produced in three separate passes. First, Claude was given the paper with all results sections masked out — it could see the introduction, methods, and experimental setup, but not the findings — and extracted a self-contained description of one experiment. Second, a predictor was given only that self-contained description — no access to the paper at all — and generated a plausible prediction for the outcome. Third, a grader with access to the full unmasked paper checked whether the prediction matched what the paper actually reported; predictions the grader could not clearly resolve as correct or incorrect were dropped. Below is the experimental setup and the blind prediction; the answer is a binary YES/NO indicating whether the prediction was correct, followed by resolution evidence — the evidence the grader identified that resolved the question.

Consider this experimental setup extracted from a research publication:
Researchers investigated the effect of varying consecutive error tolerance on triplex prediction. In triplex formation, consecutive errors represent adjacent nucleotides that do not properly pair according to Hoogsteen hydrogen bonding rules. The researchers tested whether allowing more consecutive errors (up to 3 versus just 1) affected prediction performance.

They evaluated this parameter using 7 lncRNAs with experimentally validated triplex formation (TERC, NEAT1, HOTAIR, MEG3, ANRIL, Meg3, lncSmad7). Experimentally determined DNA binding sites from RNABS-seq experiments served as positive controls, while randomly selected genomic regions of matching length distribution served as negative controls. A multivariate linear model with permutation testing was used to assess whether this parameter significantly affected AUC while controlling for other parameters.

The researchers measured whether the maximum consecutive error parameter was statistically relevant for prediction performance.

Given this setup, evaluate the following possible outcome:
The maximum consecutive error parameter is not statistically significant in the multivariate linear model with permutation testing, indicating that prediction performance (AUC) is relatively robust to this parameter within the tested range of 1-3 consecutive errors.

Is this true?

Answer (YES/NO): YES